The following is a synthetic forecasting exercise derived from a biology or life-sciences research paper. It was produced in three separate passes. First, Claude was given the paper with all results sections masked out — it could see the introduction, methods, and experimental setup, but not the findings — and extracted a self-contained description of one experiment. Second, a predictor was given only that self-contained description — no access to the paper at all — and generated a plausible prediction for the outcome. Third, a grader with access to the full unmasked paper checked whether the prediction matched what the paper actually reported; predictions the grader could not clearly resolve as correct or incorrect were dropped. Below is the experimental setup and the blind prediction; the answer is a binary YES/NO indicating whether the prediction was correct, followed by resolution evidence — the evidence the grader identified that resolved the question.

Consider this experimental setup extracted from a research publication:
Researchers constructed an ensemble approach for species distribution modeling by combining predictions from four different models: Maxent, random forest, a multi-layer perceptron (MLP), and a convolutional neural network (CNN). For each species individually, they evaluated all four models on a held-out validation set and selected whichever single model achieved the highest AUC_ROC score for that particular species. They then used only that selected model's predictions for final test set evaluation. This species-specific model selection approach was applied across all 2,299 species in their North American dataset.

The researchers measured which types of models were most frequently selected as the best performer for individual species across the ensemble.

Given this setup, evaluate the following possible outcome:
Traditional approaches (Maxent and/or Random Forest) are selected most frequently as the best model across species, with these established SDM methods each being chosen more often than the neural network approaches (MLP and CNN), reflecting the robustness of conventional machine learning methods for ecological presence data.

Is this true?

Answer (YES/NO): YES